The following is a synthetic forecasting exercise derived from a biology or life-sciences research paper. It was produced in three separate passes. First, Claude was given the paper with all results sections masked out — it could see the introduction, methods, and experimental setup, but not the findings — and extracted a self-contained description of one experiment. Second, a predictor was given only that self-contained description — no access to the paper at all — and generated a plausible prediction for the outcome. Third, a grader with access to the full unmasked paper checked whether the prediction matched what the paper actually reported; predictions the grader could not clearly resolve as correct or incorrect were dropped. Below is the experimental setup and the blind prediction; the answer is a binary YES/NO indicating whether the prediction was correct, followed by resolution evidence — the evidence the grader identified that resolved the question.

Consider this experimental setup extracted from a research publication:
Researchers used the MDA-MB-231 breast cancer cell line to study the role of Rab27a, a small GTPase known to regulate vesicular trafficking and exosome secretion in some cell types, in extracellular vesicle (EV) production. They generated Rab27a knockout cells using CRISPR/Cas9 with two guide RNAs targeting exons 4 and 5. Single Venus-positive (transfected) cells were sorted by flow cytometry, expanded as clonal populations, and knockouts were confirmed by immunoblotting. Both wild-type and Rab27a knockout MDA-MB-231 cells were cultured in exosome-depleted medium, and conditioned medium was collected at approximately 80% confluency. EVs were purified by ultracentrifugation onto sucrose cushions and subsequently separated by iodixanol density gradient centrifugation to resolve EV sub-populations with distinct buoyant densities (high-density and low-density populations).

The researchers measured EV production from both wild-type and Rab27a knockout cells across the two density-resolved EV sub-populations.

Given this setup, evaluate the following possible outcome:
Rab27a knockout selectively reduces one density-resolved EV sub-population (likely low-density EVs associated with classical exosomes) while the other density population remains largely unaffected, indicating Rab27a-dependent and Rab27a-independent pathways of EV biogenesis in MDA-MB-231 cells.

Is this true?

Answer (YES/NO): NO